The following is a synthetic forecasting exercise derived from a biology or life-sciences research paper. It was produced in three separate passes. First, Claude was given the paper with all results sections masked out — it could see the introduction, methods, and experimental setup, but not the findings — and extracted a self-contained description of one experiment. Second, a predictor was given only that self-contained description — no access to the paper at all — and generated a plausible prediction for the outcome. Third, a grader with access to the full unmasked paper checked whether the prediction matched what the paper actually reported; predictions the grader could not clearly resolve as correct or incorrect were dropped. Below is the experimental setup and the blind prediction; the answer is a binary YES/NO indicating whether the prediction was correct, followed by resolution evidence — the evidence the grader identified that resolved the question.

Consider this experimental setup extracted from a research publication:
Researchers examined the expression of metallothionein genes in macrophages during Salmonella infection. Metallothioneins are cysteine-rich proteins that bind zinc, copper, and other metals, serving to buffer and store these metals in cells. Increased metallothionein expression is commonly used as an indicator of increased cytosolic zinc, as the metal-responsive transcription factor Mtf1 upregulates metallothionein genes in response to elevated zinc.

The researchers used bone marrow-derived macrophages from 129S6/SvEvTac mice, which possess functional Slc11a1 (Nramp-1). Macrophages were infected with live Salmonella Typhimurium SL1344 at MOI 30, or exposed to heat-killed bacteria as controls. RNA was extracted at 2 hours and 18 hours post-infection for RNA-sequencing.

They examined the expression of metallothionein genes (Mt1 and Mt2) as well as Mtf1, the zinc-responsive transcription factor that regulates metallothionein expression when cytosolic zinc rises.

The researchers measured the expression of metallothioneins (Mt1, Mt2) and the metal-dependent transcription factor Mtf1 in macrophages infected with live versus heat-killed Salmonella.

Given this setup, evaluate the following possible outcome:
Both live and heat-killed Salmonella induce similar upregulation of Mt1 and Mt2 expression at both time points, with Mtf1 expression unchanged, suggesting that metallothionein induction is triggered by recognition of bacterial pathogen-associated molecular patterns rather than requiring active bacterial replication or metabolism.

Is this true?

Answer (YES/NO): NO